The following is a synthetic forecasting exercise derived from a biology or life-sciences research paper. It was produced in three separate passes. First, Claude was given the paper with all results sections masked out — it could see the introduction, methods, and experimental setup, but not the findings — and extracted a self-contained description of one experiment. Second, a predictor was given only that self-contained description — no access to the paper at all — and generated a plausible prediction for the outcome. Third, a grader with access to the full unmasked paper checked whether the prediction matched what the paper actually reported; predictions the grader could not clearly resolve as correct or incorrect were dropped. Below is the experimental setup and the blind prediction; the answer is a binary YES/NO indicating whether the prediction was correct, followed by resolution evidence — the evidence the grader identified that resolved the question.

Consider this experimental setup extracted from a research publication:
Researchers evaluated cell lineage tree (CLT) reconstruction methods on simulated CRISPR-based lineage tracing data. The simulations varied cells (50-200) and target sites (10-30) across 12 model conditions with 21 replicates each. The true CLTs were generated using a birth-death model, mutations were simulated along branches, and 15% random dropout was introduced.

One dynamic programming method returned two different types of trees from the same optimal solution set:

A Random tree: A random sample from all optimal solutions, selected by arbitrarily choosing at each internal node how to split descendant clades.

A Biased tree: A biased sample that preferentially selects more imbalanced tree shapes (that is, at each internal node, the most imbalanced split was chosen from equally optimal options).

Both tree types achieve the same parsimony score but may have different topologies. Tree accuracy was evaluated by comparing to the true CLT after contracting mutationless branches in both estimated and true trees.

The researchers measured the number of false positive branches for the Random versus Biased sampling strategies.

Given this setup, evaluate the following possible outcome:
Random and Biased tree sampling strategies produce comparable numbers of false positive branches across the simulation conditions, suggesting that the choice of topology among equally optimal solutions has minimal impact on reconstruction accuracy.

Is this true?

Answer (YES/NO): NO